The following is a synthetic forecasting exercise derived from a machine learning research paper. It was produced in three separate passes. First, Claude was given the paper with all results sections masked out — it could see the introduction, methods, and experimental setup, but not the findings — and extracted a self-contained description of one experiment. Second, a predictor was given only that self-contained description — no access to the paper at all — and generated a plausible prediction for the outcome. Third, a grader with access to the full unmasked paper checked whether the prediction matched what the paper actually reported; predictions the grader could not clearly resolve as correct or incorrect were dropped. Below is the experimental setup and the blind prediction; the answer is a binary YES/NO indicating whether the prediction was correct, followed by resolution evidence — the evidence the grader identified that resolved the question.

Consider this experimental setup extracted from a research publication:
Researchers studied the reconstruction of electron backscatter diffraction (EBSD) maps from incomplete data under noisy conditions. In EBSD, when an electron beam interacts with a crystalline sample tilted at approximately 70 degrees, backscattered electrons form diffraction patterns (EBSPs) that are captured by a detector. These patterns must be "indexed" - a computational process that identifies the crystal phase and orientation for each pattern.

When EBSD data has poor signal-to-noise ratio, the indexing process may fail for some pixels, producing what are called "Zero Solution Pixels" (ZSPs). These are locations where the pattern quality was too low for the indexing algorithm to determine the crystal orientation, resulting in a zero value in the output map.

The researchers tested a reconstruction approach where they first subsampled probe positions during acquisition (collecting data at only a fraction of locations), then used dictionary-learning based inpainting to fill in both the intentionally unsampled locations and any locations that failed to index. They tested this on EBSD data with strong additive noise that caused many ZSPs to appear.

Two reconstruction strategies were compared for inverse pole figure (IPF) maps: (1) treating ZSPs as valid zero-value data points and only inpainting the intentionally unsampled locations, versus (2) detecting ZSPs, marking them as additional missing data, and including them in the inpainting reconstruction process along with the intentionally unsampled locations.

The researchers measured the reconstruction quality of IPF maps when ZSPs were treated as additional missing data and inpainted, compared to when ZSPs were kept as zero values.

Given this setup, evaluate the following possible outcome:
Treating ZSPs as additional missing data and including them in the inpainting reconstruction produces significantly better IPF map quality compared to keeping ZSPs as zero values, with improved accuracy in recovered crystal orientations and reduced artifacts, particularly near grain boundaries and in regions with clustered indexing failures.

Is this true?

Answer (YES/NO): NO